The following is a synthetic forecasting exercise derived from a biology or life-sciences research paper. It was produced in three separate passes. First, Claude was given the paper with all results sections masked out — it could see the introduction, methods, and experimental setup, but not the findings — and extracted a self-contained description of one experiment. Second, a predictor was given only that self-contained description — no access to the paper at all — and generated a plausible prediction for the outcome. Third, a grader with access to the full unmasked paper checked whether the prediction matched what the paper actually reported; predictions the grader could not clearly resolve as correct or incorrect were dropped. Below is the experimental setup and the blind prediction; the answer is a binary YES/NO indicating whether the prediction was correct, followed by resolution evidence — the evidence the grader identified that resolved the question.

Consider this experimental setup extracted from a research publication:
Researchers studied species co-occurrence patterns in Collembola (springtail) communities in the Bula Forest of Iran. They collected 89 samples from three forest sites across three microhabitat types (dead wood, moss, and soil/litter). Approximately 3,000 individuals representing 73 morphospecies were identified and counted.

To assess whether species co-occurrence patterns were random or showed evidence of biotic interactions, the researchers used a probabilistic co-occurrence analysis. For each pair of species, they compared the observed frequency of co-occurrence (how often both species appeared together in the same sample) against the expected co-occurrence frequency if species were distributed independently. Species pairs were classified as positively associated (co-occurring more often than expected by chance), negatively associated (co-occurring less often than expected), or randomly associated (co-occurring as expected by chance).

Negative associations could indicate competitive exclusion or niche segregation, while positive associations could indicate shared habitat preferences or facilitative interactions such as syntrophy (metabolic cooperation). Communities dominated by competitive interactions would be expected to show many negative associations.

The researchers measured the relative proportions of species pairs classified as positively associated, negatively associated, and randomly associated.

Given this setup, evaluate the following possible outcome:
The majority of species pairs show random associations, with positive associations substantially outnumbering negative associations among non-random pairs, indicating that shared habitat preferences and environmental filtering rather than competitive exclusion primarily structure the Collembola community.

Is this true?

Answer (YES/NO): YES